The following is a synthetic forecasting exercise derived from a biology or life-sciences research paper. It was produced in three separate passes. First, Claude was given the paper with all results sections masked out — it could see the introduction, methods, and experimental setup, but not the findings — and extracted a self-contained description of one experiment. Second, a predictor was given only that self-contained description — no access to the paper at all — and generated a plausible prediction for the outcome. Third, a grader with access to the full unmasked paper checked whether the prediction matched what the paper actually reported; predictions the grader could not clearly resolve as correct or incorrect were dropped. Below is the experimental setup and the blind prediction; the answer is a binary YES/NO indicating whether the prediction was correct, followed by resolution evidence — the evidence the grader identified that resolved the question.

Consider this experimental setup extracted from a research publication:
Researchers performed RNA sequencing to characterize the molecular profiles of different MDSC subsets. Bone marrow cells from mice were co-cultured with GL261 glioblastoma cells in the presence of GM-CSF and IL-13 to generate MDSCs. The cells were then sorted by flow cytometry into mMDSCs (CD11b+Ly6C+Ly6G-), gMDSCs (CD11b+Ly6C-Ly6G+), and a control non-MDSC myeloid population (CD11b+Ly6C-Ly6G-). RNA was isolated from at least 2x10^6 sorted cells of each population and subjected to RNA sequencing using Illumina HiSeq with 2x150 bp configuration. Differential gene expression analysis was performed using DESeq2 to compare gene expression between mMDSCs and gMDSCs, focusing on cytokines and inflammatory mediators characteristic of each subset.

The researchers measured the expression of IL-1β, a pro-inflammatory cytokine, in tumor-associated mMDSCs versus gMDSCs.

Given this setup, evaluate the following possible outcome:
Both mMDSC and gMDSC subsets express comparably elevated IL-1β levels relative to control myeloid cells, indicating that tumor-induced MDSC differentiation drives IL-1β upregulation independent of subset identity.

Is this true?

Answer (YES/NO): NO